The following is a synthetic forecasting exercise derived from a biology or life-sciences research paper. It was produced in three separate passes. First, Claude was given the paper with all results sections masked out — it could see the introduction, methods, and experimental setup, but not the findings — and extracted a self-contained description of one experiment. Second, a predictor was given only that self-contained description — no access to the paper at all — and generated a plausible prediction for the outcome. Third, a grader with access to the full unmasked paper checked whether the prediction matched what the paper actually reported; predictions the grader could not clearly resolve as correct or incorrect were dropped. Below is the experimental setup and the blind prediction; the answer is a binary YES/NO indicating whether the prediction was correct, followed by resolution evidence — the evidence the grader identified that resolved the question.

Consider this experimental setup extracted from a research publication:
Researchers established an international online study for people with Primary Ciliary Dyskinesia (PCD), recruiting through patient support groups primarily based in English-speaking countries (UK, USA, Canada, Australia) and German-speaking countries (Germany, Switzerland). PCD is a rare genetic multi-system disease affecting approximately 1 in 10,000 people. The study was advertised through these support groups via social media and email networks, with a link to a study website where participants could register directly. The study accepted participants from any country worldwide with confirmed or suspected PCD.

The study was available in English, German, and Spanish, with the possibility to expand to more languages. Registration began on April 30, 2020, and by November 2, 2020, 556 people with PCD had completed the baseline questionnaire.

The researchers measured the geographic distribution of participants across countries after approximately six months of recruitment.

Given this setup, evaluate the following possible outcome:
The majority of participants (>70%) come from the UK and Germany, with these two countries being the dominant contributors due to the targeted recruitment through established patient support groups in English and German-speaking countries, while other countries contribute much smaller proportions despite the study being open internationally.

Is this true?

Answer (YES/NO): NO